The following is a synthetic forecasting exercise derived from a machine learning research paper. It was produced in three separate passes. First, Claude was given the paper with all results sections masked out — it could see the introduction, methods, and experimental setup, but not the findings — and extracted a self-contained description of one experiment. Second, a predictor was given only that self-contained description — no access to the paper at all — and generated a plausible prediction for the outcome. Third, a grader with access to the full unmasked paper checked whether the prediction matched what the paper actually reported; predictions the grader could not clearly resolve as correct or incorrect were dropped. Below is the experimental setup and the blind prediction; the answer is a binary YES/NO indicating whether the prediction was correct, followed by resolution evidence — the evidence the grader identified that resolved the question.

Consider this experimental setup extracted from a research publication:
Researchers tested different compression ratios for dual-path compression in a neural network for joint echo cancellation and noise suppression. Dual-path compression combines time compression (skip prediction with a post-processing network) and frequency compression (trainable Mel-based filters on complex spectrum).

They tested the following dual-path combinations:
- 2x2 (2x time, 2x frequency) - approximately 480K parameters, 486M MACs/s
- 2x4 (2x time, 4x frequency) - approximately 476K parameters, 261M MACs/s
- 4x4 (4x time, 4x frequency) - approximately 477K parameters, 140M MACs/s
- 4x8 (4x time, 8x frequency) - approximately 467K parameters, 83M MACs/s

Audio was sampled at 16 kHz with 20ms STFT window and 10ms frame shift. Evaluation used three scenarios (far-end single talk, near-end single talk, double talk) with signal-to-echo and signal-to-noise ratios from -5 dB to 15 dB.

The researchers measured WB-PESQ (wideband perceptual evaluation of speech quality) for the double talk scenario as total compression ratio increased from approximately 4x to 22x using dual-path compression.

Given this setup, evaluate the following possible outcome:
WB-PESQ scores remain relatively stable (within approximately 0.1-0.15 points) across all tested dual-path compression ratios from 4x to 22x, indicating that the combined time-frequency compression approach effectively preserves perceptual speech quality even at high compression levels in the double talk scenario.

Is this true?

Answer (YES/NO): NO